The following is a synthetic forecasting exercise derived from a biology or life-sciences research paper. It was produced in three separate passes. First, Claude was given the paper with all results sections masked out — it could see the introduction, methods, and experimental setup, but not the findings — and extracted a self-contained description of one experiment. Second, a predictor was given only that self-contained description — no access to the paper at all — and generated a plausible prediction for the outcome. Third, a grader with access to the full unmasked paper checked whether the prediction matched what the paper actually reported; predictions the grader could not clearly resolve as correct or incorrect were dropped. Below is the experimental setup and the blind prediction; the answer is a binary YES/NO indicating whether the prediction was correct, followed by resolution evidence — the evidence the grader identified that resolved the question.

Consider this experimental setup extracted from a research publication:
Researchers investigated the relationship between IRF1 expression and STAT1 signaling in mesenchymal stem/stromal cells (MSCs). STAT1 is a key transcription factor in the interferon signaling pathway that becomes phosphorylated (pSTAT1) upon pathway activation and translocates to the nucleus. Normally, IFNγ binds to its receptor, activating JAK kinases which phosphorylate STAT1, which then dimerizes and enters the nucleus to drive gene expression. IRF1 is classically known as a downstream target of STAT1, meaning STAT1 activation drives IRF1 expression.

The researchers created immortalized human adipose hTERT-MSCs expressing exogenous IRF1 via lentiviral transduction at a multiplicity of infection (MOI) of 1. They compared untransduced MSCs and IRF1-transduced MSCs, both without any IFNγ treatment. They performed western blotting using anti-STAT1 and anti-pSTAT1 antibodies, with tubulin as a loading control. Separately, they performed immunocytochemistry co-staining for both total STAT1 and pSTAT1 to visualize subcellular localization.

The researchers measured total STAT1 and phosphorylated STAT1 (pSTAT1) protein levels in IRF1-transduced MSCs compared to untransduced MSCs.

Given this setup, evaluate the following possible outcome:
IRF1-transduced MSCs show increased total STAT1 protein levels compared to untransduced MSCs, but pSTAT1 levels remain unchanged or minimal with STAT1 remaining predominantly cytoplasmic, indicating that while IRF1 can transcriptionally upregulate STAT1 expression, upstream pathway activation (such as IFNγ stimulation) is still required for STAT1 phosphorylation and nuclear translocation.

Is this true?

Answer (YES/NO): YES